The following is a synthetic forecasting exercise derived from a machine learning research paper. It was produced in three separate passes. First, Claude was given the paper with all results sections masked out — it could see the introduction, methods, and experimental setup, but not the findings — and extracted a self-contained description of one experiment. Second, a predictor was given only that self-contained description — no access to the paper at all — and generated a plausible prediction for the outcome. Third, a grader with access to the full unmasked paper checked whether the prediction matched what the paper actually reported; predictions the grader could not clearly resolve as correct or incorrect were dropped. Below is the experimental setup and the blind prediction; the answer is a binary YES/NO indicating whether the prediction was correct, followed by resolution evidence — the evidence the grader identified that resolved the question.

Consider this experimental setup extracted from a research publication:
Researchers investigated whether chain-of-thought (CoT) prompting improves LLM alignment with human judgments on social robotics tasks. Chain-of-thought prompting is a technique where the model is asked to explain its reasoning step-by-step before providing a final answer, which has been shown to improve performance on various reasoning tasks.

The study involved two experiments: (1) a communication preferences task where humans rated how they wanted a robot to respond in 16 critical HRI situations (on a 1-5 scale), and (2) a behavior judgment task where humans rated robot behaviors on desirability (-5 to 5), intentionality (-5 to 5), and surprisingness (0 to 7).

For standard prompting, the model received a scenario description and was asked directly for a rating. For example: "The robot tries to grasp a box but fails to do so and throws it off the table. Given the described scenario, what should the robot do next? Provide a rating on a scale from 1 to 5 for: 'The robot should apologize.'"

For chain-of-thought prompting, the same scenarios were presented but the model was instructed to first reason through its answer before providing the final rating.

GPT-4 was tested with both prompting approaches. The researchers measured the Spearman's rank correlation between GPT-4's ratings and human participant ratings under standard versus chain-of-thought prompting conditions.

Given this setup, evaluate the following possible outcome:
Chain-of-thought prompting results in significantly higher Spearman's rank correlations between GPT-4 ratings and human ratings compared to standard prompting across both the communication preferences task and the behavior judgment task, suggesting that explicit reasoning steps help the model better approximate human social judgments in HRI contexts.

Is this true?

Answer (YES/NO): NO